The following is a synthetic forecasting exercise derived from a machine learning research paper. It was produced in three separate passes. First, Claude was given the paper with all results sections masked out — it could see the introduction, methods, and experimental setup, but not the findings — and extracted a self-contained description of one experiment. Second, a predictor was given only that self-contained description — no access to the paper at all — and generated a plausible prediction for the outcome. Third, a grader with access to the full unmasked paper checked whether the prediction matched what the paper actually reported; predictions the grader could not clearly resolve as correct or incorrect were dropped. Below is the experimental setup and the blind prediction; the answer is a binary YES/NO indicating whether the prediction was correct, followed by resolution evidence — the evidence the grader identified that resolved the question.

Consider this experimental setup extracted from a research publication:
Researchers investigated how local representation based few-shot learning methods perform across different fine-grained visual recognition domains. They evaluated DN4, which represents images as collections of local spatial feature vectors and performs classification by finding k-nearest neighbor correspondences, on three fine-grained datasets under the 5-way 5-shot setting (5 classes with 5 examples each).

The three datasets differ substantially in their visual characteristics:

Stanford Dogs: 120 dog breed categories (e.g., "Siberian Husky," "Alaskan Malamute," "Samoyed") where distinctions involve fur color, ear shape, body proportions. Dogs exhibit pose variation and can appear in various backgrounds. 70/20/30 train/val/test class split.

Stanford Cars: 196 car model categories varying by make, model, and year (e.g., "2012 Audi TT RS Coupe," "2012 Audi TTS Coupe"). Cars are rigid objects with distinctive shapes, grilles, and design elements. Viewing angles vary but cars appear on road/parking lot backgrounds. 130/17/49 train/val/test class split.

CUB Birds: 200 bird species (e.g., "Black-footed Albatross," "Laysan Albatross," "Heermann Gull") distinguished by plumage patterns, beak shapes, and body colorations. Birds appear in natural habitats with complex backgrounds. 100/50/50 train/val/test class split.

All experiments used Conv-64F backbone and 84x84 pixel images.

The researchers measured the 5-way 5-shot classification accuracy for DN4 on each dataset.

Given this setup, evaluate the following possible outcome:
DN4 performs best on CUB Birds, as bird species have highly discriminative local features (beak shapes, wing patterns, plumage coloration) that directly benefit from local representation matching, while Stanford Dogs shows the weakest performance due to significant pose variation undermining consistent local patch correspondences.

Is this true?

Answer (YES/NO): NO